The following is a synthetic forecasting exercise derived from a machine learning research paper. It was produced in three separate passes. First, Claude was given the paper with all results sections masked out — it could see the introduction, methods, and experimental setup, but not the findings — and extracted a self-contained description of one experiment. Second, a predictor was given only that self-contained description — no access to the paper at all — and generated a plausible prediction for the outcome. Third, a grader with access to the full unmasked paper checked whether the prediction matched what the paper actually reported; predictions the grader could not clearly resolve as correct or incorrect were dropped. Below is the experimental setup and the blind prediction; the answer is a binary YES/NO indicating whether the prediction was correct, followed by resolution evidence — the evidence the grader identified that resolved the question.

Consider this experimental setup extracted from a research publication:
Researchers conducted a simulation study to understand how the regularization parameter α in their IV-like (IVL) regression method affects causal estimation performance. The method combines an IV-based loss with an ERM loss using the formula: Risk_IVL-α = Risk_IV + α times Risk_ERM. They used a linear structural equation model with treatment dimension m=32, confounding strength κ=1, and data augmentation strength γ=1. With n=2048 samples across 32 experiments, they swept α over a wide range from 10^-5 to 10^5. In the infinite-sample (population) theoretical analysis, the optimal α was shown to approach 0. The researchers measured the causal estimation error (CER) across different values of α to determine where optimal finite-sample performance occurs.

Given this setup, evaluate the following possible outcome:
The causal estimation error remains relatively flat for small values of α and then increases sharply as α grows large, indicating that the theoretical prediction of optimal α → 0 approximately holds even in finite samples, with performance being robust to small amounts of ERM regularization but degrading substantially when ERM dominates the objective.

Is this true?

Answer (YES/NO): NO